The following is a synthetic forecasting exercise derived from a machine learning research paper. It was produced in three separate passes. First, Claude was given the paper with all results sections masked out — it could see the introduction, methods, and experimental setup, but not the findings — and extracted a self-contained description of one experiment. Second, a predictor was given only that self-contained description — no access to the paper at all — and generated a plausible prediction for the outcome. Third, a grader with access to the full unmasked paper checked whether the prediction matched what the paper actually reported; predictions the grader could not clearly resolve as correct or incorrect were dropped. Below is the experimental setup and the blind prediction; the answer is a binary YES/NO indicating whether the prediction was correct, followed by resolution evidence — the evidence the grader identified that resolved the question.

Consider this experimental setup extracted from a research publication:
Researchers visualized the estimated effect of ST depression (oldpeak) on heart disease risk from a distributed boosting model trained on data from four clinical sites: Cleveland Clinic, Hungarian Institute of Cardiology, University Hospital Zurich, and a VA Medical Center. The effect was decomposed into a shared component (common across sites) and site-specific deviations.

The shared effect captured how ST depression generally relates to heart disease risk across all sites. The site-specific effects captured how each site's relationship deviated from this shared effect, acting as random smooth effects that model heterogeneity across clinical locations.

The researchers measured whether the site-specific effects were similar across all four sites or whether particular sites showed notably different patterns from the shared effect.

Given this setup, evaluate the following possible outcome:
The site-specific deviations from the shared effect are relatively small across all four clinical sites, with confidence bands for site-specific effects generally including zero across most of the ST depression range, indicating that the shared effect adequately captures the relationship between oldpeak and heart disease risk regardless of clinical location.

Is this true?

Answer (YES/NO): NO